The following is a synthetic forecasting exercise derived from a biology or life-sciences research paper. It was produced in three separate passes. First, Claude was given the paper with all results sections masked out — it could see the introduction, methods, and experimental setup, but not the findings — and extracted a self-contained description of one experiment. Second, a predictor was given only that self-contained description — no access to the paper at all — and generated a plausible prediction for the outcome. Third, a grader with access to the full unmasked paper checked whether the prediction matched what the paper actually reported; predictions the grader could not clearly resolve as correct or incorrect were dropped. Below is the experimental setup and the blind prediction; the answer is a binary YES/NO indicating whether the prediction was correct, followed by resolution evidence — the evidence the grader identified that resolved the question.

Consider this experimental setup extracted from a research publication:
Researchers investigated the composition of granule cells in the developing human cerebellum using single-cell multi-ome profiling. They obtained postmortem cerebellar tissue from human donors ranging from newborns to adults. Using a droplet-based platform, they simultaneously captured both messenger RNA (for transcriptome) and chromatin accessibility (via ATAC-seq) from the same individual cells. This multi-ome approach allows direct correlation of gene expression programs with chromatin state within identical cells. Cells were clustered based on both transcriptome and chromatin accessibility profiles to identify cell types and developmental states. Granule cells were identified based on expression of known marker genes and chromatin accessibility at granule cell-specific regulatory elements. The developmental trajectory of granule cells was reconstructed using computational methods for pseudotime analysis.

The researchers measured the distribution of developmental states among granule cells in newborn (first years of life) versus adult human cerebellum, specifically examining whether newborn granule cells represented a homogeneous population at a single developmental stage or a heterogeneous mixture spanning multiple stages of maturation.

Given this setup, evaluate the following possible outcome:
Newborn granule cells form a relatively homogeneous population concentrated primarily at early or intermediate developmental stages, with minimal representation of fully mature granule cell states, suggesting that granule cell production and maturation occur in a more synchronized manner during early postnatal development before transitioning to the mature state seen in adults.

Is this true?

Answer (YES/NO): NO